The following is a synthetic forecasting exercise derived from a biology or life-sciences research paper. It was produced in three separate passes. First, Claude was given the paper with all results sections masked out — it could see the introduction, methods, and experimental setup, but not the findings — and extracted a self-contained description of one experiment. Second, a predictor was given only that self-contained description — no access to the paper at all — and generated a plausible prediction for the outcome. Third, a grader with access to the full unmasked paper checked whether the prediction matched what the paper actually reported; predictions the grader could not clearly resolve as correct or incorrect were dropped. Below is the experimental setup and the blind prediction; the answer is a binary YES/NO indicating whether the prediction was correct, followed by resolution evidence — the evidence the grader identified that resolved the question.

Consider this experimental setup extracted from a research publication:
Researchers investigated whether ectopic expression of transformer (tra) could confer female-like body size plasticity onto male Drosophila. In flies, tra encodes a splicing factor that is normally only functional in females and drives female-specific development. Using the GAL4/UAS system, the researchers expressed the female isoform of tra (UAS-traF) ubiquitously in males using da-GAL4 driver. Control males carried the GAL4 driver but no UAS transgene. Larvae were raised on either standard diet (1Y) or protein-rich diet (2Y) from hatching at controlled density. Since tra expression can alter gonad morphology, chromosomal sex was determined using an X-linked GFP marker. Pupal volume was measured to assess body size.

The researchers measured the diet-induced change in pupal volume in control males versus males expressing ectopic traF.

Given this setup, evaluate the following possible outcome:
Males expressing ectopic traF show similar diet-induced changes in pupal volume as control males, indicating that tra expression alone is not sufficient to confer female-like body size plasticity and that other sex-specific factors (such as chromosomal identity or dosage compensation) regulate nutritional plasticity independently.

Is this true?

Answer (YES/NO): NO